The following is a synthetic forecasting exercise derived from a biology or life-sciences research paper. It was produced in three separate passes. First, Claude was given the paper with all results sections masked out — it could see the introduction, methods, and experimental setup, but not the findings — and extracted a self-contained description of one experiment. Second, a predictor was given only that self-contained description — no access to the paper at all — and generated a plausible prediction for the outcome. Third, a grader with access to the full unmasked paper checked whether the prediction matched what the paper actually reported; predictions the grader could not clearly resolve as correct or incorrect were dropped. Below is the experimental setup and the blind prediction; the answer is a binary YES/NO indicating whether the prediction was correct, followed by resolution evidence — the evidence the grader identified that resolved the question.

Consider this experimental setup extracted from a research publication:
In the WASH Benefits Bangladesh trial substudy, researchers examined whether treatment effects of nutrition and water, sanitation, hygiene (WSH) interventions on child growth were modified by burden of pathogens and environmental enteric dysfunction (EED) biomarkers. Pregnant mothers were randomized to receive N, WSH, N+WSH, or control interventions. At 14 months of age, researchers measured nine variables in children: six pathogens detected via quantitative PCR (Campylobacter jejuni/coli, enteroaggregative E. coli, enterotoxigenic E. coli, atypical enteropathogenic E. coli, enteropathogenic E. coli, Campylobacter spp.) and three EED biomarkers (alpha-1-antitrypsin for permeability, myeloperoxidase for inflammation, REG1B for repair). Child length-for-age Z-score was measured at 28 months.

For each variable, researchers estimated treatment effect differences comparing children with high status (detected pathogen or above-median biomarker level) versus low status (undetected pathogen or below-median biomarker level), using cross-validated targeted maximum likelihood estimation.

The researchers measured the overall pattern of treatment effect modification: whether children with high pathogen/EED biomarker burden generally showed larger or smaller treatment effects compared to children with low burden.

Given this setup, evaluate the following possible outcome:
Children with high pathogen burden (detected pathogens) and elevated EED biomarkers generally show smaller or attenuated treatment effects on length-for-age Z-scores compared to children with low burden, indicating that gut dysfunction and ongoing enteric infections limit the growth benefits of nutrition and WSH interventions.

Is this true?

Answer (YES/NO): NO